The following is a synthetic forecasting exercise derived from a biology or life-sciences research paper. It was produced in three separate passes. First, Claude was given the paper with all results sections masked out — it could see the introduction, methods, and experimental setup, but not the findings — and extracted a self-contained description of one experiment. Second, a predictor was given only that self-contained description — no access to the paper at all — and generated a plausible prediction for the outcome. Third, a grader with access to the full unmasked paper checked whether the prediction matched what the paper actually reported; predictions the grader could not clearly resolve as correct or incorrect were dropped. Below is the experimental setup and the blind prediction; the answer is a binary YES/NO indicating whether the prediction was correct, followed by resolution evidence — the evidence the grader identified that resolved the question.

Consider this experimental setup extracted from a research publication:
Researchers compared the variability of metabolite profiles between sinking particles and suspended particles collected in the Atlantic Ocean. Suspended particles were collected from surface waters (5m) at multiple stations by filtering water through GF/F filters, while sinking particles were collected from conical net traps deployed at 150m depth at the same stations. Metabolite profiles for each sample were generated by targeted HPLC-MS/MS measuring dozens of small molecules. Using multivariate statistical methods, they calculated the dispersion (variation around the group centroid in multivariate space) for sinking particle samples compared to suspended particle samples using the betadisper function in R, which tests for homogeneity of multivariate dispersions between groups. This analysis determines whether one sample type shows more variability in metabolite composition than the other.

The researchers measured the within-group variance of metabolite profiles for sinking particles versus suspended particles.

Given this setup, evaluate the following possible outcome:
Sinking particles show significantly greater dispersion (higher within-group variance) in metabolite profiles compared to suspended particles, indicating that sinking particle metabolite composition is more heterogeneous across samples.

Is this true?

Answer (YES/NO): NO